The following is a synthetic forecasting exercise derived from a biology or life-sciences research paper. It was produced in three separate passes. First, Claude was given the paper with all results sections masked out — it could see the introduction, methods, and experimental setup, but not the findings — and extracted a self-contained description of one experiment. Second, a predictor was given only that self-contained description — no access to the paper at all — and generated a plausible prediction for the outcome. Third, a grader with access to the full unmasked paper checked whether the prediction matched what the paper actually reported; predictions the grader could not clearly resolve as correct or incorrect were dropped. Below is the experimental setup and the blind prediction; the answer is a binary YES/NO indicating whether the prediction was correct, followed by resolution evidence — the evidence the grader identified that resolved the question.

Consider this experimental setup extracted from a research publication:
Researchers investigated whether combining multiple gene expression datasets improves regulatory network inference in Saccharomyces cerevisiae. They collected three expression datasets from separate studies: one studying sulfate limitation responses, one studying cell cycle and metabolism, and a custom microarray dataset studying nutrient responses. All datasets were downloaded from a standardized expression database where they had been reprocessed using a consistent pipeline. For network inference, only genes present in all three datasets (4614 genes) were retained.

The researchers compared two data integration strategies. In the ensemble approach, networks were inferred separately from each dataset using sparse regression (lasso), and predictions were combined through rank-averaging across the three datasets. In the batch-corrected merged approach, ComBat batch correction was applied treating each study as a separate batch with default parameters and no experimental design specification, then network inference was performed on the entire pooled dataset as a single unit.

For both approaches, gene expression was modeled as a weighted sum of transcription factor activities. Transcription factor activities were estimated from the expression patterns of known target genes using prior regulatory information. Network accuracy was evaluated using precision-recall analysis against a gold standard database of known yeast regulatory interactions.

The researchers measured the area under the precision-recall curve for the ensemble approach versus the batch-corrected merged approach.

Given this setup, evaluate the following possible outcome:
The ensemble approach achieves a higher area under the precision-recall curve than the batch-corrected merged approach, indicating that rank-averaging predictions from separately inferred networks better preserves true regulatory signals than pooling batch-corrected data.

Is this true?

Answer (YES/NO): YES